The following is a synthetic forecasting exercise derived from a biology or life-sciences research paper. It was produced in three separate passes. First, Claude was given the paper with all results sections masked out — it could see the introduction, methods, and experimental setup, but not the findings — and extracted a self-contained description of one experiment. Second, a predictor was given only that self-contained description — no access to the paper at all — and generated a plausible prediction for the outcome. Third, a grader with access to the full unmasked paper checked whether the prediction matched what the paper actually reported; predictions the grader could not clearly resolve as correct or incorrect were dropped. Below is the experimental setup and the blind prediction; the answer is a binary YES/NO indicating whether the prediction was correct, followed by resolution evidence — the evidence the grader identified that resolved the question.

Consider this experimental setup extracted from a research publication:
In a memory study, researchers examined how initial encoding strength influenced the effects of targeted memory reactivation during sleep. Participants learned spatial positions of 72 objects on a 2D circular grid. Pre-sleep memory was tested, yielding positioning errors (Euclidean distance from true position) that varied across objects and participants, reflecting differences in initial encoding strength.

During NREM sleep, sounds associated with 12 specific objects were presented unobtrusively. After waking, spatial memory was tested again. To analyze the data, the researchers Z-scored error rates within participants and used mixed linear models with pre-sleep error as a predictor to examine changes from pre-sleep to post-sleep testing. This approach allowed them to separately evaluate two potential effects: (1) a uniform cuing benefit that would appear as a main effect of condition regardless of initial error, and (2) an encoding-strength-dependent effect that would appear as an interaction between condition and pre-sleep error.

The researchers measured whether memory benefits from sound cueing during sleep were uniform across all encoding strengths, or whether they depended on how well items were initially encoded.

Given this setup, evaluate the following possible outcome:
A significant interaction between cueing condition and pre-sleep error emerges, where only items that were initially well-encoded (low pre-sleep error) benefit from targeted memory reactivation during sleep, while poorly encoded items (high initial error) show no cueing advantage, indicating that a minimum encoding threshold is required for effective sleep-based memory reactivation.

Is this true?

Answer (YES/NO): NO